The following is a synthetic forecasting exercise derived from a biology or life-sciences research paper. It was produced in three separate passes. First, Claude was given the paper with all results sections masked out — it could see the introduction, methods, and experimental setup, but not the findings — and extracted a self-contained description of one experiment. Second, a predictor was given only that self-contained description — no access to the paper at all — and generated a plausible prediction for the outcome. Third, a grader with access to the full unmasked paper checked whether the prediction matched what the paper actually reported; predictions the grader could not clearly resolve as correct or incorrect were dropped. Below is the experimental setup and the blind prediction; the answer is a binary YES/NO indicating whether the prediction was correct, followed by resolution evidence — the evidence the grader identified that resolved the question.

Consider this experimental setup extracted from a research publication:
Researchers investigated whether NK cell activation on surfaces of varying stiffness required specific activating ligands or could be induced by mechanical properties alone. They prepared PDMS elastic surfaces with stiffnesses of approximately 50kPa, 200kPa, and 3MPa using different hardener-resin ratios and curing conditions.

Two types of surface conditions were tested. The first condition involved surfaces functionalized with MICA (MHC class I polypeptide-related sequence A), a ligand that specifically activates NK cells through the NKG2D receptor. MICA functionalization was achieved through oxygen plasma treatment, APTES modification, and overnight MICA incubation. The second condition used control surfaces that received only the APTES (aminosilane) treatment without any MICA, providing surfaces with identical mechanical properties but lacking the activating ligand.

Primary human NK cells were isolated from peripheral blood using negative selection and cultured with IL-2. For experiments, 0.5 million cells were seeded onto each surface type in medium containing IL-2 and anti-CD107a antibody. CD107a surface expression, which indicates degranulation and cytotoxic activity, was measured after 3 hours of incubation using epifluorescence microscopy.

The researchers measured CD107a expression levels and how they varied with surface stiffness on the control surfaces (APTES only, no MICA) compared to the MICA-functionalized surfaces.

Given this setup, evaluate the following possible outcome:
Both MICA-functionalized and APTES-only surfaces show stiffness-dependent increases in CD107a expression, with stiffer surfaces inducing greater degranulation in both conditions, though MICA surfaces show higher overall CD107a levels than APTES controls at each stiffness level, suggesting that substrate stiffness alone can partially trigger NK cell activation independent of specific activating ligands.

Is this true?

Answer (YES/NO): NO